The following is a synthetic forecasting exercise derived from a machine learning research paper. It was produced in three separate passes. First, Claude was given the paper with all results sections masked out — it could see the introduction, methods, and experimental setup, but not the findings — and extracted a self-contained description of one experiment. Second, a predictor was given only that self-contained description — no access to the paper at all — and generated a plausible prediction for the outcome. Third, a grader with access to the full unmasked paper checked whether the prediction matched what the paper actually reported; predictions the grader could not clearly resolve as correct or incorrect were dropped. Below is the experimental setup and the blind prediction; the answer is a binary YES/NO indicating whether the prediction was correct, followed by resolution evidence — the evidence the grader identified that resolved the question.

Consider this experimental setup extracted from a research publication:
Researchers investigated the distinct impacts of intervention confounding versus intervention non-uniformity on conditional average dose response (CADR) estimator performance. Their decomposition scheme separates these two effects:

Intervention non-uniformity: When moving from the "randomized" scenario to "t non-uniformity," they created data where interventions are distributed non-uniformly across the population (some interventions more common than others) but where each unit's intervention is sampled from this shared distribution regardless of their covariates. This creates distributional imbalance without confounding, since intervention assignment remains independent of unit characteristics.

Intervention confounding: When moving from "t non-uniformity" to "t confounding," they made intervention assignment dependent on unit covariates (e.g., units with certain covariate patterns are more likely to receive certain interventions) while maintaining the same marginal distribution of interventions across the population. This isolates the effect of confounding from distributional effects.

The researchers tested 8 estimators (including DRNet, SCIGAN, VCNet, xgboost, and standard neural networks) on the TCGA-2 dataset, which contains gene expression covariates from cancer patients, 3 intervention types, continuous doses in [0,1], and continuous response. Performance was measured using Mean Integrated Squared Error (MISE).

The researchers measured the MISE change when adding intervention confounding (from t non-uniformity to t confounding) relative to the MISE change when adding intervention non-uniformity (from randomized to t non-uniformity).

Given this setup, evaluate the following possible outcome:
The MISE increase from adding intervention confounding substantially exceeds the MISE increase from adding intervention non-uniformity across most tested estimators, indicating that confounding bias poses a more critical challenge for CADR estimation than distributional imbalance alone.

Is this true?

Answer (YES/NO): NO